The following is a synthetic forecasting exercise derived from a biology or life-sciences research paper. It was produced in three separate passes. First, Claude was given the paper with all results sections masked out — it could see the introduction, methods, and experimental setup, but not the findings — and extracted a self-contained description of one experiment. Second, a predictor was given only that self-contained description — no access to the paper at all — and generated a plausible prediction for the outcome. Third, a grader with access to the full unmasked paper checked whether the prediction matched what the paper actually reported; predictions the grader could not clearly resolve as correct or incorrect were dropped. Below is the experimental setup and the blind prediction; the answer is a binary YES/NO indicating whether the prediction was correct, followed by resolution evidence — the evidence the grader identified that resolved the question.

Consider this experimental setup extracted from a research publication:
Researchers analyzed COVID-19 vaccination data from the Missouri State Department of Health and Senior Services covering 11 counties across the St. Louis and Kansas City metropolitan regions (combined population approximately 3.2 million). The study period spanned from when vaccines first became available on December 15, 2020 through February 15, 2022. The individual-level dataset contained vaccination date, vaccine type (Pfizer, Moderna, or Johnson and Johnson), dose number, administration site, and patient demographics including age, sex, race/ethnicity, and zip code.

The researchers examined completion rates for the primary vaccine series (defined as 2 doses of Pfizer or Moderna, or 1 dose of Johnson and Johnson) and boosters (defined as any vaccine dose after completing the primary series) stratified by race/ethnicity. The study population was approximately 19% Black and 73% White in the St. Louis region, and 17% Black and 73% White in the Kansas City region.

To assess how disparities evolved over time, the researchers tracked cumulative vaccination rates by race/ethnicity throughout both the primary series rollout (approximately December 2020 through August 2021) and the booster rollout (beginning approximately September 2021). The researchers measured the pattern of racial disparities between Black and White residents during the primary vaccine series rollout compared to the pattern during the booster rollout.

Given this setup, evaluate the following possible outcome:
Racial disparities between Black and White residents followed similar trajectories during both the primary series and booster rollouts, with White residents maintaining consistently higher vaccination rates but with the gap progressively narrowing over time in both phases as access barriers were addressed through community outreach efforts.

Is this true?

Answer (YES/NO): NO